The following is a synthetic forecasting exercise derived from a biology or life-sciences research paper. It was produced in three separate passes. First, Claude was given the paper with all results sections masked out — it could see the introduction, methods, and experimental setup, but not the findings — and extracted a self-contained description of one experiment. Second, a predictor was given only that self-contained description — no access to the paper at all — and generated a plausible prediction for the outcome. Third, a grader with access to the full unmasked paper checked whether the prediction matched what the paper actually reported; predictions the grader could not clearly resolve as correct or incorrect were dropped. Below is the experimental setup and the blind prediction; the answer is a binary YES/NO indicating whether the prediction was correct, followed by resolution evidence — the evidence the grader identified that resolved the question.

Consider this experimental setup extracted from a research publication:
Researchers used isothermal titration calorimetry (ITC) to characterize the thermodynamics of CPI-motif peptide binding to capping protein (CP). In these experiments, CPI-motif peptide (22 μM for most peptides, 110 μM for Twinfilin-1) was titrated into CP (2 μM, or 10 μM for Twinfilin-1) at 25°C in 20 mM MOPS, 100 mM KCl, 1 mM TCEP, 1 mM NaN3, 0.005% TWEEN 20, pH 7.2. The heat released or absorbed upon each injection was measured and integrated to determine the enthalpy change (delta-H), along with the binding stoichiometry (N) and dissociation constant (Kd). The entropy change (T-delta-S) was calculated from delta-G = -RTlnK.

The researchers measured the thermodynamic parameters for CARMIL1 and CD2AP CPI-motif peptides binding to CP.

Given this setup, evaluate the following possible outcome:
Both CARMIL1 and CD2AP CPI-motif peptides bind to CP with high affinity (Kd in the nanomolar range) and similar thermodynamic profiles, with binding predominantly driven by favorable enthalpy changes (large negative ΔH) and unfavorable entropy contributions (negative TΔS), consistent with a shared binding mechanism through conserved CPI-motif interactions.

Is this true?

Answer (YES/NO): YES